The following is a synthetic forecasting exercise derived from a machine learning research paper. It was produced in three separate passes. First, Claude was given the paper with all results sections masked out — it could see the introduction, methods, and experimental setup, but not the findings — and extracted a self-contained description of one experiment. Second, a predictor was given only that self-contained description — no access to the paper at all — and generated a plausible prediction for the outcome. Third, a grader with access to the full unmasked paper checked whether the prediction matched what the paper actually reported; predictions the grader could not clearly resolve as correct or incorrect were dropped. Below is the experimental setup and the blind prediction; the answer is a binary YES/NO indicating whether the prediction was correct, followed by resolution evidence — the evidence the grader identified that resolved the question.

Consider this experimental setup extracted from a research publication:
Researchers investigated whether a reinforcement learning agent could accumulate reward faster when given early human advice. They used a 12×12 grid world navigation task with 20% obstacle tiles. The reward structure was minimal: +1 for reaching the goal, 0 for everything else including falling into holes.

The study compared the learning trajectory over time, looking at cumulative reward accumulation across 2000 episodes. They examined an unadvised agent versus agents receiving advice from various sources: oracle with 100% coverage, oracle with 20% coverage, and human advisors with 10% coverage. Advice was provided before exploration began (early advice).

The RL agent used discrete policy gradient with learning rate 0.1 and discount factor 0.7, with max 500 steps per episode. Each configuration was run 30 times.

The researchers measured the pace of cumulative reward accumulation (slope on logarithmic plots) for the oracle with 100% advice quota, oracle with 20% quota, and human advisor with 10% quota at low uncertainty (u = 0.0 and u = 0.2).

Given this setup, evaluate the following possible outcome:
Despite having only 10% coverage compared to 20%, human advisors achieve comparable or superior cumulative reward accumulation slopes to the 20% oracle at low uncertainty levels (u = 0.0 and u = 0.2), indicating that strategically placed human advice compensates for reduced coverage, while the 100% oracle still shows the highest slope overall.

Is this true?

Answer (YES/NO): NO